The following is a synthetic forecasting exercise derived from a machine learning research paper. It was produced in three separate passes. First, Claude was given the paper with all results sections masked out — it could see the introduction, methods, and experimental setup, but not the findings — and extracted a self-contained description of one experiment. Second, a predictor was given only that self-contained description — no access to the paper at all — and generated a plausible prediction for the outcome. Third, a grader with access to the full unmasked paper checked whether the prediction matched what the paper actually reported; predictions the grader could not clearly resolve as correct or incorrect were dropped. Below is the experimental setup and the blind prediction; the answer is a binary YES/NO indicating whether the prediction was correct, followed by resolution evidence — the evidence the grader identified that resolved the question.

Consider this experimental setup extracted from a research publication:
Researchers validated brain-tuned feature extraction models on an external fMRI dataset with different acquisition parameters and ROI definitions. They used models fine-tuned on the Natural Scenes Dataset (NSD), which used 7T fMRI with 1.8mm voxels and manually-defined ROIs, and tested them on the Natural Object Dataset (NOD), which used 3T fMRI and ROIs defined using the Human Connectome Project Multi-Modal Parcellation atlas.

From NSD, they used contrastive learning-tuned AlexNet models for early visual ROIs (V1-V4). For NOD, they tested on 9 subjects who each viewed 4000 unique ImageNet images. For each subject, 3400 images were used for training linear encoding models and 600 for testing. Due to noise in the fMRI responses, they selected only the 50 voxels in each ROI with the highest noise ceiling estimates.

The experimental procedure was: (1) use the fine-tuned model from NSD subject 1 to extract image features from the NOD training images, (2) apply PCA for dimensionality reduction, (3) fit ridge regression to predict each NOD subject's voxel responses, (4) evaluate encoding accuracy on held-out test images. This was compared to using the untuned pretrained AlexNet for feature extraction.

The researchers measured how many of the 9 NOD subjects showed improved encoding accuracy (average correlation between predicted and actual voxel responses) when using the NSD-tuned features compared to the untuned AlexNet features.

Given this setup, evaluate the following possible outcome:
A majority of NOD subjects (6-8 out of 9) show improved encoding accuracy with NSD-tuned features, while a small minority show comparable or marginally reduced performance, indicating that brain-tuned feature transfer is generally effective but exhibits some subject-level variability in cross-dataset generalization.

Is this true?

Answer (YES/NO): YES